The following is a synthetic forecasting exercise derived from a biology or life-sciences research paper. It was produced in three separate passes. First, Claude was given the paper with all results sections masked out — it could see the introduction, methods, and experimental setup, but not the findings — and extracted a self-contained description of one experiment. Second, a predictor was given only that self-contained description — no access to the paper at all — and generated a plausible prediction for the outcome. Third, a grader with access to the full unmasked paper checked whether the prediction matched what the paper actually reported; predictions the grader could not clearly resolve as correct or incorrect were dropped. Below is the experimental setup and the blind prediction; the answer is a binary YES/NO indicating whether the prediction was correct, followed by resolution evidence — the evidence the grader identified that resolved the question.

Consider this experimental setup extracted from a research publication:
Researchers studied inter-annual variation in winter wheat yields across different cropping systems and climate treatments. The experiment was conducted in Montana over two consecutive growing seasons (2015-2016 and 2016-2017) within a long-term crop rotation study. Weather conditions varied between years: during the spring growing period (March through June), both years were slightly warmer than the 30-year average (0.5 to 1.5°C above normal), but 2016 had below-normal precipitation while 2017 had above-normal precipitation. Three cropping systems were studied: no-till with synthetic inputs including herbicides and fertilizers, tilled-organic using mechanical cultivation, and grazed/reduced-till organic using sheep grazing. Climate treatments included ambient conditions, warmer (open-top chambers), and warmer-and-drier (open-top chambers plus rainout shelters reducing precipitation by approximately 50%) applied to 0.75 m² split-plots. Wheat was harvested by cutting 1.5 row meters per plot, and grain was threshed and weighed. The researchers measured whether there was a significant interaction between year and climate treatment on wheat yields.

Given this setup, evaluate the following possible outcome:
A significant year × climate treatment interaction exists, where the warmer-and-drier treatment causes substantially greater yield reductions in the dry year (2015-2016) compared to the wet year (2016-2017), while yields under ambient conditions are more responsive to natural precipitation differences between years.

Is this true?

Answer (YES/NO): NO